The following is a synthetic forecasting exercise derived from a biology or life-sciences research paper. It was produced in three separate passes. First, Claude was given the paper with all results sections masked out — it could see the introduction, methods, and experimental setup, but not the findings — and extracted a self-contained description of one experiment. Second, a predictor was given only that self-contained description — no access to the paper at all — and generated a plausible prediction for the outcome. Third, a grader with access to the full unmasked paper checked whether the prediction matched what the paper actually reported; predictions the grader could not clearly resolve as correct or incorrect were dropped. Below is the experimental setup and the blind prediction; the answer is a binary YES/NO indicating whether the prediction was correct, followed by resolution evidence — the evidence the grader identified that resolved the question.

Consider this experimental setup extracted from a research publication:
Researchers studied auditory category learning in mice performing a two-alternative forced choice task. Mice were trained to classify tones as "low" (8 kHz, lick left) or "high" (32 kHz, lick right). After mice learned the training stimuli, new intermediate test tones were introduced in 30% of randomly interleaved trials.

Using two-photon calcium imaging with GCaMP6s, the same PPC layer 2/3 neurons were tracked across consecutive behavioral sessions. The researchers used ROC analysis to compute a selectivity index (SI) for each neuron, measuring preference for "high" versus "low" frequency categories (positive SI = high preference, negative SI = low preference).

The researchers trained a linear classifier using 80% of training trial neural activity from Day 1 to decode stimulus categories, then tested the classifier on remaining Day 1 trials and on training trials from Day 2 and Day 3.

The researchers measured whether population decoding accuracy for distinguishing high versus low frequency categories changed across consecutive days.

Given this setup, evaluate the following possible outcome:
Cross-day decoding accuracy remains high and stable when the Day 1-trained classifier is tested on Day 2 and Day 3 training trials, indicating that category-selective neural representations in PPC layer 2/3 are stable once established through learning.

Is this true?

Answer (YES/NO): YES